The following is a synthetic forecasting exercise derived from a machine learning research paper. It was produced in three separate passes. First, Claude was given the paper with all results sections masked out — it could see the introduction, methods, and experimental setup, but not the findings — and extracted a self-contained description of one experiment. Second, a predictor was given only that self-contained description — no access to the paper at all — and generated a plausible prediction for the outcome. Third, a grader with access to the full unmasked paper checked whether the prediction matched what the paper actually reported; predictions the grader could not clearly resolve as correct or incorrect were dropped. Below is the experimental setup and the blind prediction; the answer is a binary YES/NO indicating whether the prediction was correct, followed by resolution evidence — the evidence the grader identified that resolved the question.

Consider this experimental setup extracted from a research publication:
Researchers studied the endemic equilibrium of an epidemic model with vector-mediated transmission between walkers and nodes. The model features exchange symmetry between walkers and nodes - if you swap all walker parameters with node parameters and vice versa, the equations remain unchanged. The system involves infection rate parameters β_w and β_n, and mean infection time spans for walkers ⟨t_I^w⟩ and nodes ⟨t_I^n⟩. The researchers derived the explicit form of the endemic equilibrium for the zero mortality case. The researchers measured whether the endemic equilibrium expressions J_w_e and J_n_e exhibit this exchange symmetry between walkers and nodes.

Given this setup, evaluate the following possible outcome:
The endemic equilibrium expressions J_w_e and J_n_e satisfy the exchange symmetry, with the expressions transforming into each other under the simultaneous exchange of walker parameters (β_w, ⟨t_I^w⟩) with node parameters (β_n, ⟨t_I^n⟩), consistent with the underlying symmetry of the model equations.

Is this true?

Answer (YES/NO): YES